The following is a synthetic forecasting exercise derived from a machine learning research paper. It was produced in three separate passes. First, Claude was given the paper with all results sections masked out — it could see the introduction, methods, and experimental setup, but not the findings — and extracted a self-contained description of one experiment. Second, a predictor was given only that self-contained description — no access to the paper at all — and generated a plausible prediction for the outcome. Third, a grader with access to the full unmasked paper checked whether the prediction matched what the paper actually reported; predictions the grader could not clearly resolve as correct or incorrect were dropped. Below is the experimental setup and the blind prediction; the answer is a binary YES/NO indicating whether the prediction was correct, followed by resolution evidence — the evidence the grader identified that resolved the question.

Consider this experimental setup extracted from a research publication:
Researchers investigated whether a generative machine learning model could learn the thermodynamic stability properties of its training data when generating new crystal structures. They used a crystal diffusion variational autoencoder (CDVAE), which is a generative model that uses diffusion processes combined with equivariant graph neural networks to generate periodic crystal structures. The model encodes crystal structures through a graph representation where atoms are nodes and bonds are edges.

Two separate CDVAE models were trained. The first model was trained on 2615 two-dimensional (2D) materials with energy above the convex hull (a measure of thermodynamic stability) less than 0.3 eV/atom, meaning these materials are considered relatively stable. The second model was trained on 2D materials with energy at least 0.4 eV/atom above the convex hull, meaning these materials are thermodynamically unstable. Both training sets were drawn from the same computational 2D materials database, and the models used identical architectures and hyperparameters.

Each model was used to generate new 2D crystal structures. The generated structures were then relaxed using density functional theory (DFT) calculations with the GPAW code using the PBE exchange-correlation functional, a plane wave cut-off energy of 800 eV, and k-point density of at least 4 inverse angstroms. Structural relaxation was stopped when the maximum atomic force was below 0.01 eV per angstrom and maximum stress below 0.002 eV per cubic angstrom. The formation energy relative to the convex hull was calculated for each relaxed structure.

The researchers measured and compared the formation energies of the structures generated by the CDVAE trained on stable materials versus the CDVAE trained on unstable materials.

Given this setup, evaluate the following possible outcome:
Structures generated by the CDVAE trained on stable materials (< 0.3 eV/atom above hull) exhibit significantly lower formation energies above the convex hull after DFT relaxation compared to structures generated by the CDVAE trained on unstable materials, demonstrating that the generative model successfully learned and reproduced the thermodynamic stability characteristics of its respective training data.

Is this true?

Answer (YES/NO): YES